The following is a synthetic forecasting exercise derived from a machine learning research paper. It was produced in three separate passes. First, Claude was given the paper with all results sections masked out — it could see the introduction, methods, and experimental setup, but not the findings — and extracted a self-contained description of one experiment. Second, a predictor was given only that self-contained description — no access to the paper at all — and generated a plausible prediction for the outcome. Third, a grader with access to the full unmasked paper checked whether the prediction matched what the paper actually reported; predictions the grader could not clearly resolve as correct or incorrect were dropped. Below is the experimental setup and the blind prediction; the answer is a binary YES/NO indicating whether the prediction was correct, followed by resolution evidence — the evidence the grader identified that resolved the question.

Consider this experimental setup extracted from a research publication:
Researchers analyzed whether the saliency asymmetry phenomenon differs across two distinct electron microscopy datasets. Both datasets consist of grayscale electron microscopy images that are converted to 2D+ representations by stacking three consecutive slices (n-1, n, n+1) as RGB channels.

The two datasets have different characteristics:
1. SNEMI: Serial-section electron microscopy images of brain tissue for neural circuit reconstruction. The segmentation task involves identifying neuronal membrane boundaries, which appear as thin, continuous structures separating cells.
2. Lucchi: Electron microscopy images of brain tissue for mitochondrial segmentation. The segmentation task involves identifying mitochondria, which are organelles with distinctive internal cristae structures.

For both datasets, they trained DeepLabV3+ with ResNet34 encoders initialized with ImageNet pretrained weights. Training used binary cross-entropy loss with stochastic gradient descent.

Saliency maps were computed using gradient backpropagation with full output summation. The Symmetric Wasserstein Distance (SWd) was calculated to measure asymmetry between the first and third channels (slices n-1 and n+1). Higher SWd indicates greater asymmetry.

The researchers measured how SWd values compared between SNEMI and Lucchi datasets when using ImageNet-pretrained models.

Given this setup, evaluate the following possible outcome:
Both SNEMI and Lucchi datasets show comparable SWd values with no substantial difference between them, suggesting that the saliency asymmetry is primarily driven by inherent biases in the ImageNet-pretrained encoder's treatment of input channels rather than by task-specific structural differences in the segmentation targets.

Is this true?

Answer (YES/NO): NO